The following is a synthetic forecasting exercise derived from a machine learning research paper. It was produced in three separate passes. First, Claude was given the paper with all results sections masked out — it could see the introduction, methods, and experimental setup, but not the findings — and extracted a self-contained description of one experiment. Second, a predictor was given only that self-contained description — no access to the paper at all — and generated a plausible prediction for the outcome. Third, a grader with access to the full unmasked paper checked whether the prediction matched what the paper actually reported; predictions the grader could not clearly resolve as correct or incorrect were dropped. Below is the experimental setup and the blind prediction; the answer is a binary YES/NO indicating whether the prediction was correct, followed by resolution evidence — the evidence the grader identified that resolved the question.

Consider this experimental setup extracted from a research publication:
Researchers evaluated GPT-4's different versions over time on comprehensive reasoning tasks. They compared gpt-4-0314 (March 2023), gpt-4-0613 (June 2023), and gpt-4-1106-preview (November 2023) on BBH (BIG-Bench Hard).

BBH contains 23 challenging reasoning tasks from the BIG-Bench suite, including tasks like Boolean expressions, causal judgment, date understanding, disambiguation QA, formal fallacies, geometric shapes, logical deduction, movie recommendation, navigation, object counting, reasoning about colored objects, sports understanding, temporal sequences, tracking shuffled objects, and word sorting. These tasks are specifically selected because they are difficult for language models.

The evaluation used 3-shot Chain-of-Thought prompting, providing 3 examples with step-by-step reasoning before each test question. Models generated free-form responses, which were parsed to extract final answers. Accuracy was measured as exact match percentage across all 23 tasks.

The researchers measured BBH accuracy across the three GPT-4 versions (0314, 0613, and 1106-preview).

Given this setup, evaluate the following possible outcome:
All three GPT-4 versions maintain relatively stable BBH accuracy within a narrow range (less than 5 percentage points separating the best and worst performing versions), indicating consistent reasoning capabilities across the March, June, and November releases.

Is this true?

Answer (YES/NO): NO